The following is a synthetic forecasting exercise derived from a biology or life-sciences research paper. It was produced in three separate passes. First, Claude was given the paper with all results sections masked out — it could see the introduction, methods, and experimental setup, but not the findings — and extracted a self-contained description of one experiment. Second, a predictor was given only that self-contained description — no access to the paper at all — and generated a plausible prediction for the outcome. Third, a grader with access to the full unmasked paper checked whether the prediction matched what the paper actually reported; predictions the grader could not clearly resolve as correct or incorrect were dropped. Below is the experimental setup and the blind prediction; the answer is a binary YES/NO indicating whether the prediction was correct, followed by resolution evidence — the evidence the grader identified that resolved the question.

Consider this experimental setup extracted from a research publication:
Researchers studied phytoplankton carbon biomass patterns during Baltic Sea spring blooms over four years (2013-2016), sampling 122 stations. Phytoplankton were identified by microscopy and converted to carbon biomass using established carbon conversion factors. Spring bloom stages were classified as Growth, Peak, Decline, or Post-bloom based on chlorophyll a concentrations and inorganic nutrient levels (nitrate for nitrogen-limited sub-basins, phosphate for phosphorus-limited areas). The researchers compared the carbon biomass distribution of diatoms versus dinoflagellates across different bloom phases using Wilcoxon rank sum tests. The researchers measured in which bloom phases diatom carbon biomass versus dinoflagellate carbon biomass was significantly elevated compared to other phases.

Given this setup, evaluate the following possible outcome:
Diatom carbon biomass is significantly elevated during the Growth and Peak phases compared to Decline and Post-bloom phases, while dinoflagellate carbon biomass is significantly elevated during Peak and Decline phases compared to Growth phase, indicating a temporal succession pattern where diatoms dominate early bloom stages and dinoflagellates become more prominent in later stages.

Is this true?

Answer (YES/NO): NO